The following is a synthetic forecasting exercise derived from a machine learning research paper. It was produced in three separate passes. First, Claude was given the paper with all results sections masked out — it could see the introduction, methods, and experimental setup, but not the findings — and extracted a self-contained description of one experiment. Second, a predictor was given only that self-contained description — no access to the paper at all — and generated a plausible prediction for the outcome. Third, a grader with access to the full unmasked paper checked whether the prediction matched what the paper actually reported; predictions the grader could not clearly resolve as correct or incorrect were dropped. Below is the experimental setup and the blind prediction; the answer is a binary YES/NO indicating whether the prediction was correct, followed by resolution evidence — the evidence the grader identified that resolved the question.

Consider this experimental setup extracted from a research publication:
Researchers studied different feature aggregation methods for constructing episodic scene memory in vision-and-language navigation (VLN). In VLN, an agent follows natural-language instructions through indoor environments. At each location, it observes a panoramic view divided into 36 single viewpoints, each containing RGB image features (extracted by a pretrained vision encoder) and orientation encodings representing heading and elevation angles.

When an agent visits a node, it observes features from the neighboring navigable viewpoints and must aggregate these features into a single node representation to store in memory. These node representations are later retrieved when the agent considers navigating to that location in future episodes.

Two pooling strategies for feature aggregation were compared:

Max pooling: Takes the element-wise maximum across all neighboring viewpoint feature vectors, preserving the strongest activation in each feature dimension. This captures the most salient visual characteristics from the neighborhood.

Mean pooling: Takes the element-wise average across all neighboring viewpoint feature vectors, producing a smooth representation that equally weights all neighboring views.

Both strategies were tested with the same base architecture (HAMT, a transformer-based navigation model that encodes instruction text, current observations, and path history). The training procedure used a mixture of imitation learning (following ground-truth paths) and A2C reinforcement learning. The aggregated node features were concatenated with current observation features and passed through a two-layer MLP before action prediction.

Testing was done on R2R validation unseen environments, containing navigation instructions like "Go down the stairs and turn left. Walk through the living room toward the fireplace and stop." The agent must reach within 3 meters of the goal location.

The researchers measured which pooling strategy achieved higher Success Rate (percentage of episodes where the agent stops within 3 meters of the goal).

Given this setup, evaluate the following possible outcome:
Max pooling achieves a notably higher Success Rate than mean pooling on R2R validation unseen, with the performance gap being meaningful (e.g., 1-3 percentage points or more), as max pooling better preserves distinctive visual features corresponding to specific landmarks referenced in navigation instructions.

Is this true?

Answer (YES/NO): NO